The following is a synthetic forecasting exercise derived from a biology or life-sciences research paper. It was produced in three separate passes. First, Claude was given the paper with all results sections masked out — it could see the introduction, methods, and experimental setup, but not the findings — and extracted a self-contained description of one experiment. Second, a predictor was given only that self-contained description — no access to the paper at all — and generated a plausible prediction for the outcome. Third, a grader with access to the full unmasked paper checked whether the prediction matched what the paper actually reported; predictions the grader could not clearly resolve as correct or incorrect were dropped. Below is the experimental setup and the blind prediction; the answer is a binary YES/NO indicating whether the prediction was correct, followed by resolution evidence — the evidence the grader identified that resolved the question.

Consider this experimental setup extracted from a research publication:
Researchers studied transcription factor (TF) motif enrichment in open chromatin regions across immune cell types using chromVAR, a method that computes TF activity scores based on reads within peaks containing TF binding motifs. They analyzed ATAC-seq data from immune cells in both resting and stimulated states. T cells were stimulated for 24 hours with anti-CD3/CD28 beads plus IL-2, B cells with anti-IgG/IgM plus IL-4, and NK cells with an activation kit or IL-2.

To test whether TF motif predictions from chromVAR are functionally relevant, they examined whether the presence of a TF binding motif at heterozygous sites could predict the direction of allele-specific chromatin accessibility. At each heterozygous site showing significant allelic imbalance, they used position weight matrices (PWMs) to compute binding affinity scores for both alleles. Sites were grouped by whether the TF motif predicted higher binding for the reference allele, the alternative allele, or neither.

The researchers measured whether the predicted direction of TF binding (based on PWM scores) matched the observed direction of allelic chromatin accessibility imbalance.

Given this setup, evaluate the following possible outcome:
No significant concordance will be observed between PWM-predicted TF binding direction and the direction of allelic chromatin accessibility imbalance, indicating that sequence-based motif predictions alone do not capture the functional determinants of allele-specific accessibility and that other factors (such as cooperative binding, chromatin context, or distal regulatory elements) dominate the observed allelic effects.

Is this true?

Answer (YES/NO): NO